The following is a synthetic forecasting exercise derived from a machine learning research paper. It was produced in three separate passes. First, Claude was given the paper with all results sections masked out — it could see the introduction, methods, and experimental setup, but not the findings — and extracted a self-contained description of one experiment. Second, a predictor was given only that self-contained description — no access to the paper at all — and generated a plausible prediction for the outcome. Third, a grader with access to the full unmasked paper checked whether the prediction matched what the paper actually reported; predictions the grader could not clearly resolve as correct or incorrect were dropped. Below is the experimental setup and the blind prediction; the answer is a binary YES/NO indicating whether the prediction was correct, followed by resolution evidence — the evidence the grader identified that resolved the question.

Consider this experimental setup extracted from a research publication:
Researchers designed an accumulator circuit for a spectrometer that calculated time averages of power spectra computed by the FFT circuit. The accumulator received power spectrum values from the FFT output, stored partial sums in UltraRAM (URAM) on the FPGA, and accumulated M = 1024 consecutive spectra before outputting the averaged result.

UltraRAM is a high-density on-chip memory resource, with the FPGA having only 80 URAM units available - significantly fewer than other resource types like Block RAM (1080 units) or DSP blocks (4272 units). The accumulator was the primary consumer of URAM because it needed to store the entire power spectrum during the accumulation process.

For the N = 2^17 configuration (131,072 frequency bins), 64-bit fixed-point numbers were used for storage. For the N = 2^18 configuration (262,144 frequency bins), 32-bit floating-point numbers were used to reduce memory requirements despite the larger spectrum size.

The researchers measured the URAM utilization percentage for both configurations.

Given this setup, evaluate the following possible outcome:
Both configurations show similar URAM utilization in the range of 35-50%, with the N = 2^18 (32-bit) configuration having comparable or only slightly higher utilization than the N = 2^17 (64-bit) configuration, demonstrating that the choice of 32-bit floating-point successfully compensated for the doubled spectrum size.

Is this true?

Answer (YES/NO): NO